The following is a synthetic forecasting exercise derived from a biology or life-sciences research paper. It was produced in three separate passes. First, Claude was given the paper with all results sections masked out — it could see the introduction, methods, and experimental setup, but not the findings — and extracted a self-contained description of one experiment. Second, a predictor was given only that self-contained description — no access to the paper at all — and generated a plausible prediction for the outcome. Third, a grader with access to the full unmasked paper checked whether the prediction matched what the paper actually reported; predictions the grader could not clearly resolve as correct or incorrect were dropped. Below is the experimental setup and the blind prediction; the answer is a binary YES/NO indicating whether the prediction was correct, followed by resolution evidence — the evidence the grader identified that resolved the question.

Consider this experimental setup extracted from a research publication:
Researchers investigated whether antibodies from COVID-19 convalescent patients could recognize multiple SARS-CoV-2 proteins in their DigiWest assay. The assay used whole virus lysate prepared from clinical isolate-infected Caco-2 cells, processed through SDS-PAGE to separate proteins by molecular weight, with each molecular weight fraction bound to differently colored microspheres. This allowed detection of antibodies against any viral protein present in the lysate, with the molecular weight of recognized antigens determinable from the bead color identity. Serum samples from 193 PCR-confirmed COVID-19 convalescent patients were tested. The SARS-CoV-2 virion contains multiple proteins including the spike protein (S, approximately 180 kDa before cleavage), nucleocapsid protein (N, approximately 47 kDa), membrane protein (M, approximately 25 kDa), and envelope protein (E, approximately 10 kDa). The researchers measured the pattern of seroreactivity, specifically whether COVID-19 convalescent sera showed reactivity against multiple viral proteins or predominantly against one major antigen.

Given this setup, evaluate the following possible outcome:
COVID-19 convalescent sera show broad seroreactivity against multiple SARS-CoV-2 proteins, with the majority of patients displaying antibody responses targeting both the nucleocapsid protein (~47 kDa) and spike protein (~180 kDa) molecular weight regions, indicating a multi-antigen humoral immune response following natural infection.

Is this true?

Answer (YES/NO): NO